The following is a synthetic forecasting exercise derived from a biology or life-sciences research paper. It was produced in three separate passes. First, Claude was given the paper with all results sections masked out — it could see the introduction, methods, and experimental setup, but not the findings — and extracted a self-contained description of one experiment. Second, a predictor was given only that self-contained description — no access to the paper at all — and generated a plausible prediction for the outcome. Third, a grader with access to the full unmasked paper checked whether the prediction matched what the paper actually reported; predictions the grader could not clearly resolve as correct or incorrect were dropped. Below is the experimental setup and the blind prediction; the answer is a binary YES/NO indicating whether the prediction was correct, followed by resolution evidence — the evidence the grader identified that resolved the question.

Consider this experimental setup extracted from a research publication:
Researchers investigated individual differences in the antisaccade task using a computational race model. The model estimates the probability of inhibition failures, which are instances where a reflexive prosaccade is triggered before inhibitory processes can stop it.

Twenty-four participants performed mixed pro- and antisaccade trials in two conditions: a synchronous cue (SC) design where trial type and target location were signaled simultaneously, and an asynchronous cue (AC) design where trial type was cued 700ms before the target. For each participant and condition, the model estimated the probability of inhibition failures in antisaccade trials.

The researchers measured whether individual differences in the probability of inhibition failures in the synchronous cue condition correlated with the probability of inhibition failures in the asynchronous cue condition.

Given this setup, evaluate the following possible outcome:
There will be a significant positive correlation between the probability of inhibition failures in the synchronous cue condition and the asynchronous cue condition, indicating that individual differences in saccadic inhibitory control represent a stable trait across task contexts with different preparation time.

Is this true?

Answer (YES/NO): YES